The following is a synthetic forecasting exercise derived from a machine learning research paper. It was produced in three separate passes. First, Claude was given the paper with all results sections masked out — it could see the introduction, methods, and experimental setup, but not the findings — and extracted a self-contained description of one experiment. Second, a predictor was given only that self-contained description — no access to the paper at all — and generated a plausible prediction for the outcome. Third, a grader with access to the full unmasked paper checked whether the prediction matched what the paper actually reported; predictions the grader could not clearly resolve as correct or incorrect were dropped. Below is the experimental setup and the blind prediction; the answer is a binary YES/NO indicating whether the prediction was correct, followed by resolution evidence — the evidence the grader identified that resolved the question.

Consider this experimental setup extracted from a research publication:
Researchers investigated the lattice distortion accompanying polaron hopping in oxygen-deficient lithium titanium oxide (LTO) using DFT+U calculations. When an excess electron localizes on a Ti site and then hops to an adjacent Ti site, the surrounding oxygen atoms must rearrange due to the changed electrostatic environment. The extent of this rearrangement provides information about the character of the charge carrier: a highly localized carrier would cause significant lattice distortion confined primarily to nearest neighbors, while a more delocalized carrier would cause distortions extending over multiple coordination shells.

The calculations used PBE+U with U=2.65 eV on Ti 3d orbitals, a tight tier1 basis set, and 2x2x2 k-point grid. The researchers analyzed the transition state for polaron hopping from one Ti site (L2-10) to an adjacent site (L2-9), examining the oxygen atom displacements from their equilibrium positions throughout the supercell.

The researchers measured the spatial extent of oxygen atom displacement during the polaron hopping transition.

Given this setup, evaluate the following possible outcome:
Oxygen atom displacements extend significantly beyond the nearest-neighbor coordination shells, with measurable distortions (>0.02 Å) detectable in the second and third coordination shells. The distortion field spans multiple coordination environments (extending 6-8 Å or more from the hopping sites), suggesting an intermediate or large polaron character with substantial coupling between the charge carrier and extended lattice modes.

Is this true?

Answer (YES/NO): NO